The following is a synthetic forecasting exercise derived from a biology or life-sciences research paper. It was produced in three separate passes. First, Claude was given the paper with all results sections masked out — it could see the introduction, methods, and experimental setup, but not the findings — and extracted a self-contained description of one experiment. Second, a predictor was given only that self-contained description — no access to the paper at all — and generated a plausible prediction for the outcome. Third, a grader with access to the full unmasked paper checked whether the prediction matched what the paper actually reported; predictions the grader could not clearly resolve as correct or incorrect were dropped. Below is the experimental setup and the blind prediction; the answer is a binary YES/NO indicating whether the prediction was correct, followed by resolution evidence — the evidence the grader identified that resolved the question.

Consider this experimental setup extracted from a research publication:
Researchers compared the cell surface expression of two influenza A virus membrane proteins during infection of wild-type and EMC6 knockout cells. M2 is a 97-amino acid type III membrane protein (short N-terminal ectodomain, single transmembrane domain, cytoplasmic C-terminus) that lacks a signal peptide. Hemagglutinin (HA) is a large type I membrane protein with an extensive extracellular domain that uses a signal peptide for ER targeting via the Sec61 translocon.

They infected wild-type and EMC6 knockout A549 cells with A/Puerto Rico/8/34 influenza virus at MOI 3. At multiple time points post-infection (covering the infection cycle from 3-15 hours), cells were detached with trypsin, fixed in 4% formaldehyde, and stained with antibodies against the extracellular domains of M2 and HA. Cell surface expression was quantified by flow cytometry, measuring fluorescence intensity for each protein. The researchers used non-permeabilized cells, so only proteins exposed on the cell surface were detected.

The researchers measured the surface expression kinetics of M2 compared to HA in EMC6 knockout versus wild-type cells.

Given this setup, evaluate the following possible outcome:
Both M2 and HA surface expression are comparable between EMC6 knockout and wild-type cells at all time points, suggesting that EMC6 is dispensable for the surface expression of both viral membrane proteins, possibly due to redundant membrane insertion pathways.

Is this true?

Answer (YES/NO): NO